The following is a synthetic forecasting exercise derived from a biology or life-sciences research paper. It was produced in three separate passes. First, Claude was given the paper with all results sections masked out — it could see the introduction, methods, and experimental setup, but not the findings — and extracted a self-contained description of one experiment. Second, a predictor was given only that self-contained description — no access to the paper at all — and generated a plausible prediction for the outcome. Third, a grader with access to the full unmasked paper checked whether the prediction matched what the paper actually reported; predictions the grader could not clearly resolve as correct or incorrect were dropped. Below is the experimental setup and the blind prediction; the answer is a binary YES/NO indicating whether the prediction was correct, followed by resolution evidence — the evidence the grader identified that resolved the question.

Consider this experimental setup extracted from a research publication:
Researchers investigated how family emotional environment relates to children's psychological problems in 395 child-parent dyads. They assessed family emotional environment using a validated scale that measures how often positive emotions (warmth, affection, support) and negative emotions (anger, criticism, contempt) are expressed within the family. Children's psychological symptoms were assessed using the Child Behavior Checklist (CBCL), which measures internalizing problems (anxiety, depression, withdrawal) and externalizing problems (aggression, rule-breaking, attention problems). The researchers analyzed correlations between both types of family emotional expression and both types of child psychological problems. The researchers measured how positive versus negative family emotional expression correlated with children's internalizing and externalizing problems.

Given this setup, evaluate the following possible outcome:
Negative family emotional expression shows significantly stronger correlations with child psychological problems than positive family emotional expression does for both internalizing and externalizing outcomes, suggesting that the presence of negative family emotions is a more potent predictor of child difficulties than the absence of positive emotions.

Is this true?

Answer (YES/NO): YES